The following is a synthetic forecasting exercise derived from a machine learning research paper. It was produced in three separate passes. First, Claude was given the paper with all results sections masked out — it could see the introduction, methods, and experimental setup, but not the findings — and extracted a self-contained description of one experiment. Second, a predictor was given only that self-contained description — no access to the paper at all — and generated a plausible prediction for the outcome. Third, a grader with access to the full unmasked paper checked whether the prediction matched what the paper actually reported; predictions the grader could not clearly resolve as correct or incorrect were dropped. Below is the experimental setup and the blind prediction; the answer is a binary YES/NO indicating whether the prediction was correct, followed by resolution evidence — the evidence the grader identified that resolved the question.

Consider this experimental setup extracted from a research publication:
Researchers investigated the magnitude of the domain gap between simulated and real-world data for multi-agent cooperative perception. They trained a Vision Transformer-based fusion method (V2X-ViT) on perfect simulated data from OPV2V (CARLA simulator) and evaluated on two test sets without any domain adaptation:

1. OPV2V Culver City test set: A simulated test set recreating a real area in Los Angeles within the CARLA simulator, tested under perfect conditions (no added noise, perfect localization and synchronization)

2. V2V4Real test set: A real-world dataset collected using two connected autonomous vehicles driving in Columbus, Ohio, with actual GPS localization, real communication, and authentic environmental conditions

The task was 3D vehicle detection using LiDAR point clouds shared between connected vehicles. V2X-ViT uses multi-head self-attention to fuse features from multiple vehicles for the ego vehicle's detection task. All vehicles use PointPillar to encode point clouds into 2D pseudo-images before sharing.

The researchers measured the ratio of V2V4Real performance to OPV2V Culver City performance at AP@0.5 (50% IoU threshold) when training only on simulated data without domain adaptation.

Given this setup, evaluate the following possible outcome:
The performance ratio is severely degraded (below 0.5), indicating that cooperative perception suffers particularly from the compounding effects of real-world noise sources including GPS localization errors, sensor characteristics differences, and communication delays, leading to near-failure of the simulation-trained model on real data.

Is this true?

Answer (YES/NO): YES